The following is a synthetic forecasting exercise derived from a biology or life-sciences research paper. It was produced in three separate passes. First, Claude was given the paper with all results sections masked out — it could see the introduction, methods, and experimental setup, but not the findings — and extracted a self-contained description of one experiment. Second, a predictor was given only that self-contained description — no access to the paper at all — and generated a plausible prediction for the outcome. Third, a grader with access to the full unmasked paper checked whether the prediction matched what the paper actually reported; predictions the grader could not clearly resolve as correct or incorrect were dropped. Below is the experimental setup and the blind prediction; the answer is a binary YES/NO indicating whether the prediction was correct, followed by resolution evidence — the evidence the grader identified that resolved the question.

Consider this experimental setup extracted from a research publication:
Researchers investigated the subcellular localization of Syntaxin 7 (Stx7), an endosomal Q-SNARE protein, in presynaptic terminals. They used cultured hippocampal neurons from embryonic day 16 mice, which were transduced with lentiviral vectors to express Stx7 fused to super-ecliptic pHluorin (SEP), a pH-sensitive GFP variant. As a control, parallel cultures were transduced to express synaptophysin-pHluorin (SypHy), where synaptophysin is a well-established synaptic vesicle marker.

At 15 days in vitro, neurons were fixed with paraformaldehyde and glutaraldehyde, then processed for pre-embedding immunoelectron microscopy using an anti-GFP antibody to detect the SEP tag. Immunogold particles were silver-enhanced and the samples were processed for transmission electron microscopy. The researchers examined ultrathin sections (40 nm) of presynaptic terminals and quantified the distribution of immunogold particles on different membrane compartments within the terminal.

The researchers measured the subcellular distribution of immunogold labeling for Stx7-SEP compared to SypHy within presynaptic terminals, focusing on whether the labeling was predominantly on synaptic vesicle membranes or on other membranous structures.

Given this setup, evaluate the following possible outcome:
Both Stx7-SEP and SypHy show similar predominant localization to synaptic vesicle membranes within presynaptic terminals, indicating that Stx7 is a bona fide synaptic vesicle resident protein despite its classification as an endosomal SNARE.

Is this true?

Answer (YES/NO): NO